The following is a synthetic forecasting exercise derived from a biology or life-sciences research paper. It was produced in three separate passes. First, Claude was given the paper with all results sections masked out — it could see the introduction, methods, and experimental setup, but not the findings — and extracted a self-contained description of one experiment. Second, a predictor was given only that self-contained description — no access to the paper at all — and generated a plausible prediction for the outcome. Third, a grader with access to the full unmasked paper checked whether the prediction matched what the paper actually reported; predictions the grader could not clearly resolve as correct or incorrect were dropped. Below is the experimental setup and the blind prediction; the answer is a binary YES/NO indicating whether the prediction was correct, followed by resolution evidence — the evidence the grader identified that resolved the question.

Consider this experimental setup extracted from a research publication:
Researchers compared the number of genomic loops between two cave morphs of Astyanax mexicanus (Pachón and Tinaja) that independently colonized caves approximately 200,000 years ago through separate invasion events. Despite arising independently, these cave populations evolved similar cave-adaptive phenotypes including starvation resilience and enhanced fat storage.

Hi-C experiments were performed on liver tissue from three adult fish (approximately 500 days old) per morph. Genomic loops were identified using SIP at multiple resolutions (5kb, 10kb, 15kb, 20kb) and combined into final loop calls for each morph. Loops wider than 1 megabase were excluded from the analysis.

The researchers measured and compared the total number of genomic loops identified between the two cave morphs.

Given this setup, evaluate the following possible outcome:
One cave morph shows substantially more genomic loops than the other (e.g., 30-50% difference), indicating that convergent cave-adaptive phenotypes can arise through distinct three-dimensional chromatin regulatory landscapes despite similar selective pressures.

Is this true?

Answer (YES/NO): NO